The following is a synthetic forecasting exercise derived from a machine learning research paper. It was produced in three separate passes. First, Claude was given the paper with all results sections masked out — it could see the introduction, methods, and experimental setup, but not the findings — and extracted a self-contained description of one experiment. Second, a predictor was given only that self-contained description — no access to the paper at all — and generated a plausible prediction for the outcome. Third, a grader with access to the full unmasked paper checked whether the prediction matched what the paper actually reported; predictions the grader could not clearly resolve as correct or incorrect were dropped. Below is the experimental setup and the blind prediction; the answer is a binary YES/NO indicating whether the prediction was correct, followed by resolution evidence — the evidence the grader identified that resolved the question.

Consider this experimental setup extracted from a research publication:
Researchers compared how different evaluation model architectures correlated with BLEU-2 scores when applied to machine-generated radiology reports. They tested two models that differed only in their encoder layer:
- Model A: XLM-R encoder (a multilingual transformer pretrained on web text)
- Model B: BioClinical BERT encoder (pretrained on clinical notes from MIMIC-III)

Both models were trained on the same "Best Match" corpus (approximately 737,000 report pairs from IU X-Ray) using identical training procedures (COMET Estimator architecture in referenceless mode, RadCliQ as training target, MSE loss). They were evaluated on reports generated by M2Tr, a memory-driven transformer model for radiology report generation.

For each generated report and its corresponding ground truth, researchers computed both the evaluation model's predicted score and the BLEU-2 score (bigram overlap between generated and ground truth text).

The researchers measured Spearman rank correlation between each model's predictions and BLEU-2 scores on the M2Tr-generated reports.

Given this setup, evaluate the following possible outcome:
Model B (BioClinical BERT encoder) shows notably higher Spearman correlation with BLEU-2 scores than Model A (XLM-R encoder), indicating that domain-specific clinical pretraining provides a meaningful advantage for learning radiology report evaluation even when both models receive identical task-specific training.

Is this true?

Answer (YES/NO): NO